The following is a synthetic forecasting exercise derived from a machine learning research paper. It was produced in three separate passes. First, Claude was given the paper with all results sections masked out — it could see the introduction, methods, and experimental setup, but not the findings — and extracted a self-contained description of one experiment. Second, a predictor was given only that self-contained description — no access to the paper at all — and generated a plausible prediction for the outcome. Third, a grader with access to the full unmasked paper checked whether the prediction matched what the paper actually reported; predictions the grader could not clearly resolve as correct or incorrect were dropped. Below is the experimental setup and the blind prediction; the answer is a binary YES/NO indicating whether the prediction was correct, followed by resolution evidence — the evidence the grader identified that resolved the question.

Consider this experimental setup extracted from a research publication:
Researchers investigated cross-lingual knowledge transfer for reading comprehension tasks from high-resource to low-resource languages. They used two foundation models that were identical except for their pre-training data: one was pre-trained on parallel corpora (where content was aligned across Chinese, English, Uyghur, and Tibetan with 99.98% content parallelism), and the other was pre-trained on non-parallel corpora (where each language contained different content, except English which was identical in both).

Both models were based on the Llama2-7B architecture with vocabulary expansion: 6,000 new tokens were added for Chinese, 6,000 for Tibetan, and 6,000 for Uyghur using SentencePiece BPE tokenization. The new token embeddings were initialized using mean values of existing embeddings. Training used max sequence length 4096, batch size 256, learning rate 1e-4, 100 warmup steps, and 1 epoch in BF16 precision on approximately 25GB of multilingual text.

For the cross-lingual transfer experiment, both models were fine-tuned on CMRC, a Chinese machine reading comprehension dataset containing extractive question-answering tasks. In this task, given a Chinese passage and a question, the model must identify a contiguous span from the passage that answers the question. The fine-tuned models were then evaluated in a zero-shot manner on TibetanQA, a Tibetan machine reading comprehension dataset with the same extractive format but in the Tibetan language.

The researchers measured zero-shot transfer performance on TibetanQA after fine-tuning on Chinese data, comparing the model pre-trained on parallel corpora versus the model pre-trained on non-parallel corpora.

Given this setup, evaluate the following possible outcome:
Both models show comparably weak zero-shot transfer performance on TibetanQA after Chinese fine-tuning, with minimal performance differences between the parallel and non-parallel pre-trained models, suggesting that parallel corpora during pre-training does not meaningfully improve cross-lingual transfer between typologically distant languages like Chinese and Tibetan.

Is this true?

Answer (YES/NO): NO